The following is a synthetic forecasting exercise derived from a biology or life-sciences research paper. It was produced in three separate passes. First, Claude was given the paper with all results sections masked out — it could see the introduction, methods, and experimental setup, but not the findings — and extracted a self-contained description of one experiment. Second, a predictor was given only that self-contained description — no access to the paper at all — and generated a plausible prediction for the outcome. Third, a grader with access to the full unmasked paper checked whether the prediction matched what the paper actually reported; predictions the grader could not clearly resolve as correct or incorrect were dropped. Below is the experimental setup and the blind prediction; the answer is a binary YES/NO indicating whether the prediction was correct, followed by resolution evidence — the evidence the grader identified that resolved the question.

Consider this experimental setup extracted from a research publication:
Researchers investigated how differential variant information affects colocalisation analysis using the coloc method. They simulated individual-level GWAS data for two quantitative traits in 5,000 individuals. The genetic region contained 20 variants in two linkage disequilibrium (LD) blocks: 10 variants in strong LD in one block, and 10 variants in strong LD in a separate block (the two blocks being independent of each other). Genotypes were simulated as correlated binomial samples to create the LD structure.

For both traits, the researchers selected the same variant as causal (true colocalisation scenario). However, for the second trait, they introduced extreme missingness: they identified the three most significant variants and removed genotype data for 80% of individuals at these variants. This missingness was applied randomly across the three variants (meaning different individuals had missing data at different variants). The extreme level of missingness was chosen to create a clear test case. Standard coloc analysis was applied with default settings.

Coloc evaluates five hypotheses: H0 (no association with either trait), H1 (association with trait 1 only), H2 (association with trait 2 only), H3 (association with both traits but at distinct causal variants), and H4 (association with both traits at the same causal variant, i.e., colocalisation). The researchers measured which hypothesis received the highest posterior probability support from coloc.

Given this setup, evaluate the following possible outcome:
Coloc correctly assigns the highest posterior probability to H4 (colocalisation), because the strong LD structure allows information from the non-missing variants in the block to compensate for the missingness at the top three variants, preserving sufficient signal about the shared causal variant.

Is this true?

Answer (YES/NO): NO